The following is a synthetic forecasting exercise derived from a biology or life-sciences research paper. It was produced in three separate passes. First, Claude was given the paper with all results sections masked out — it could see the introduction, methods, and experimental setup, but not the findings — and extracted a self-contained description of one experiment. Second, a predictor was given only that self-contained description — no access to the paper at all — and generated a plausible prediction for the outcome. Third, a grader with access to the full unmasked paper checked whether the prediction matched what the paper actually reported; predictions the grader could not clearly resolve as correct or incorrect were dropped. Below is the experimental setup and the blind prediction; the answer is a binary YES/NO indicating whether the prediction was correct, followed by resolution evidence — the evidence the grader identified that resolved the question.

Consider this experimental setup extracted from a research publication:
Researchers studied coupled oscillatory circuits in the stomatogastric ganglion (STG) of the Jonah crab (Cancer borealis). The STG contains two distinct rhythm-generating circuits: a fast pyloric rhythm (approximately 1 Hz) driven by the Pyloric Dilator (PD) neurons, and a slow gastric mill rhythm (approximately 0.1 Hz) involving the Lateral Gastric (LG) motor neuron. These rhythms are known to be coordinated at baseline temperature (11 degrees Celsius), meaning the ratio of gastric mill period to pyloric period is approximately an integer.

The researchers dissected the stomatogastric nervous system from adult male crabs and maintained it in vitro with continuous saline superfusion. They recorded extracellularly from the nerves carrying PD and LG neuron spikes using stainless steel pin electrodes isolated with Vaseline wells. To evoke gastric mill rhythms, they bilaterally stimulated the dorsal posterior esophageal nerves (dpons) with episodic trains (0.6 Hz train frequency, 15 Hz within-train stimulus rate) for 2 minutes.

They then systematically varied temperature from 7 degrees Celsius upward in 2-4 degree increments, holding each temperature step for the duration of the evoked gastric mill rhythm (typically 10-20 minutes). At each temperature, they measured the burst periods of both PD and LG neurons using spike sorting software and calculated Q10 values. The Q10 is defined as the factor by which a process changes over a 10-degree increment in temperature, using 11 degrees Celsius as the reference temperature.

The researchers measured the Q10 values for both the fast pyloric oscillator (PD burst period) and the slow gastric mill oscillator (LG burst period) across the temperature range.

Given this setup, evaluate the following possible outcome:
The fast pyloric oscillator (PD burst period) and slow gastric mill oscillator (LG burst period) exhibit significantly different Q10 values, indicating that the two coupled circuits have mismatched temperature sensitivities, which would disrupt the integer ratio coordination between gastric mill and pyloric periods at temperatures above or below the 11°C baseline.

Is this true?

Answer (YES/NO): NO